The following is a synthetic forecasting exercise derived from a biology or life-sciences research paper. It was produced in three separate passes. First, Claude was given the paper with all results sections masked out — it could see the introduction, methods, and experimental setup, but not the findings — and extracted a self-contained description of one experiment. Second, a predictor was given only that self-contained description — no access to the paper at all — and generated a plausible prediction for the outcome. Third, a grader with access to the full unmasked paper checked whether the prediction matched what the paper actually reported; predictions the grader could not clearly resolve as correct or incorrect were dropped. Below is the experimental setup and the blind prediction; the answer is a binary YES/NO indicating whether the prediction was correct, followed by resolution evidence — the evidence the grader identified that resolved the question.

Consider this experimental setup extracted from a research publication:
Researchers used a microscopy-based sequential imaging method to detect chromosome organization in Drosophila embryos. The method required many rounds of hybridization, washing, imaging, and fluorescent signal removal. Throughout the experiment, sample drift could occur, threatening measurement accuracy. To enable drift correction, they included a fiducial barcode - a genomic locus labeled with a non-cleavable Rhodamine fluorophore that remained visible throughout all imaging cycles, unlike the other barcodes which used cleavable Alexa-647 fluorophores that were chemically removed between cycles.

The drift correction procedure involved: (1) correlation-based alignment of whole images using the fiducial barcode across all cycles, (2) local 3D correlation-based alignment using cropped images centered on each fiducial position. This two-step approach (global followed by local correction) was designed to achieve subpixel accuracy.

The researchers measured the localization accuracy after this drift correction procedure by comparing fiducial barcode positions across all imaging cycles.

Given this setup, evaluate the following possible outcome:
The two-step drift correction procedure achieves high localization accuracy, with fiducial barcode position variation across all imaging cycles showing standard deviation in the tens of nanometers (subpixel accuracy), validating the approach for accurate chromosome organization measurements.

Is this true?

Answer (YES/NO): YES